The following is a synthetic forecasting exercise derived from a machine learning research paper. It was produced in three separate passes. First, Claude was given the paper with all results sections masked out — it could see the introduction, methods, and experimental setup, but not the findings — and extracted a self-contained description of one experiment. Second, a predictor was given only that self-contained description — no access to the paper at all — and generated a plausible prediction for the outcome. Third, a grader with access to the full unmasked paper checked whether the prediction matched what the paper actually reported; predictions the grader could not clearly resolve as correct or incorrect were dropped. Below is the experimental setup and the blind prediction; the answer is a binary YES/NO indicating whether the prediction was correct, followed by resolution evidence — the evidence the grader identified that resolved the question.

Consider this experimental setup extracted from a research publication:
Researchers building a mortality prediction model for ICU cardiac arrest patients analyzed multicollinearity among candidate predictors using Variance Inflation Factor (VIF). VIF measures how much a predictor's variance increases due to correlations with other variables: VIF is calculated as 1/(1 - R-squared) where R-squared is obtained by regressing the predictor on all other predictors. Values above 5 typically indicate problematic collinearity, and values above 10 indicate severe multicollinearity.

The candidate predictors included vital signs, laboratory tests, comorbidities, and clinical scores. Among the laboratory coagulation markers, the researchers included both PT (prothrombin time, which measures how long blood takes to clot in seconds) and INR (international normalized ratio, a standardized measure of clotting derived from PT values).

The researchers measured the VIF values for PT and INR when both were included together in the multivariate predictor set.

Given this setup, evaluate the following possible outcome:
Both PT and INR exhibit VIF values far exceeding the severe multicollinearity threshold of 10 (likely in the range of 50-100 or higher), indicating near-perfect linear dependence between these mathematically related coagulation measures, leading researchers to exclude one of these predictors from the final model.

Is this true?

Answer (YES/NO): YES